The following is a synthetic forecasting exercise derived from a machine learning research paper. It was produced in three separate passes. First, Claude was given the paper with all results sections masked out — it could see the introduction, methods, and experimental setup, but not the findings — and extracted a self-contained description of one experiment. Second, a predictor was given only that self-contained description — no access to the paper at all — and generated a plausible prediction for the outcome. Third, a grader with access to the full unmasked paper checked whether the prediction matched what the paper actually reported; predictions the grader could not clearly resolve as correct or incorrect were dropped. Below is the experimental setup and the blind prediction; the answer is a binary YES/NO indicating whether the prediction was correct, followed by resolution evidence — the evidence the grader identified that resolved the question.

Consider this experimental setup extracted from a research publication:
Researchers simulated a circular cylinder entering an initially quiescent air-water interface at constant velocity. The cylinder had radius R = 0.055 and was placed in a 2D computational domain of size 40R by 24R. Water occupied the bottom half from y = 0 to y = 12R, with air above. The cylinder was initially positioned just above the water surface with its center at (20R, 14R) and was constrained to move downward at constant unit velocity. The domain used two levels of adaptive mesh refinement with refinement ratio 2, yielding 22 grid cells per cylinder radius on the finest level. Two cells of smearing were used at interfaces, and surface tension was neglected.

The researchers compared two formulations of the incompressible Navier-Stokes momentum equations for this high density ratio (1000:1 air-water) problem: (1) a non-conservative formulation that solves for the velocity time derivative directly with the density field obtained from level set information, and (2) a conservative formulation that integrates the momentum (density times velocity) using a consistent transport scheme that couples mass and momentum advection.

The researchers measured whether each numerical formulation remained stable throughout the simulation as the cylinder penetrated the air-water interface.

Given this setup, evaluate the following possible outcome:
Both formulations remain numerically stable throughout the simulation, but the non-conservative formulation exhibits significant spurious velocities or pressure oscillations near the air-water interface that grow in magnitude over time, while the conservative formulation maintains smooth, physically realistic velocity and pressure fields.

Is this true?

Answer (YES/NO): NO